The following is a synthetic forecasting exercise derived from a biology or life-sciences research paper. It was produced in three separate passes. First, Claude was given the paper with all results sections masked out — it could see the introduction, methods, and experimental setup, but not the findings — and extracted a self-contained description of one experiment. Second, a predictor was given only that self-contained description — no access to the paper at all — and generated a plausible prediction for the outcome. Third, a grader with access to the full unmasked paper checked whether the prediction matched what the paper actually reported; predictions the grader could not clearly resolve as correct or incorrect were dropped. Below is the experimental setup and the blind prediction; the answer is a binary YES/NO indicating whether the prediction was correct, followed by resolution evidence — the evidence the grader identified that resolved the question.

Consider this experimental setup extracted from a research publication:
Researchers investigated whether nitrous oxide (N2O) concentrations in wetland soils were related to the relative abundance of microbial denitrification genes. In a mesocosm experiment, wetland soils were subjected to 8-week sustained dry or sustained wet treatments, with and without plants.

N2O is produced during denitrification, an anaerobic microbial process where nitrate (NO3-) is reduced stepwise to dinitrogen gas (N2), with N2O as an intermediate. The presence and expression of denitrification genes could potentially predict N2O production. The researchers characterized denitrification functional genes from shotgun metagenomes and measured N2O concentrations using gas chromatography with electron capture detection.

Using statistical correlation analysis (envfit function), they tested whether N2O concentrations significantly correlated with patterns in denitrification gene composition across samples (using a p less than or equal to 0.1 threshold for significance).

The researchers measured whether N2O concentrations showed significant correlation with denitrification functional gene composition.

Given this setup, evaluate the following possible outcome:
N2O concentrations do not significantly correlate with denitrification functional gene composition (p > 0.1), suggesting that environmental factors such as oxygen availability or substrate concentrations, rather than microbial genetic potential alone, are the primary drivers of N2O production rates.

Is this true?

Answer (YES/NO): YES